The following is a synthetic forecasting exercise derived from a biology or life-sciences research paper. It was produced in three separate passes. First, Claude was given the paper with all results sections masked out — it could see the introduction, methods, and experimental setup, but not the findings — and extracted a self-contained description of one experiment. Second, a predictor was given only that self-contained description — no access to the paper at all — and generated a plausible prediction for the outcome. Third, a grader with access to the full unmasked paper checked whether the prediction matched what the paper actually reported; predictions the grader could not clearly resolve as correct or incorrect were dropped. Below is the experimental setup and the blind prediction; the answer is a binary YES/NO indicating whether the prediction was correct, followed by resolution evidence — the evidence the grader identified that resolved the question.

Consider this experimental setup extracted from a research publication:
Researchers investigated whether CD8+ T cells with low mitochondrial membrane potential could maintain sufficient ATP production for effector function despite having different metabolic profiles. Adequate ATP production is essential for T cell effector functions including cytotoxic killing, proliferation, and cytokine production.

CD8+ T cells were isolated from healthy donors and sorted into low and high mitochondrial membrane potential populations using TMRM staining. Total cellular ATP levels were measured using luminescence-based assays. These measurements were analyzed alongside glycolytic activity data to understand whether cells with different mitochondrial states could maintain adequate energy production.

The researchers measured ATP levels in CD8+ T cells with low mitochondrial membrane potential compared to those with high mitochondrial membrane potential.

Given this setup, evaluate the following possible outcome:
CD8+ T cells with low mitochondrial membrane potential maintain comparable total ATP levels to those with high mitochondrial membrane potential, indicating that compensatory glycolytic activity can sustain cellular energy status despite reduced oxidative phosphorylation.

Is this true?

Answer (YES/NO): NO